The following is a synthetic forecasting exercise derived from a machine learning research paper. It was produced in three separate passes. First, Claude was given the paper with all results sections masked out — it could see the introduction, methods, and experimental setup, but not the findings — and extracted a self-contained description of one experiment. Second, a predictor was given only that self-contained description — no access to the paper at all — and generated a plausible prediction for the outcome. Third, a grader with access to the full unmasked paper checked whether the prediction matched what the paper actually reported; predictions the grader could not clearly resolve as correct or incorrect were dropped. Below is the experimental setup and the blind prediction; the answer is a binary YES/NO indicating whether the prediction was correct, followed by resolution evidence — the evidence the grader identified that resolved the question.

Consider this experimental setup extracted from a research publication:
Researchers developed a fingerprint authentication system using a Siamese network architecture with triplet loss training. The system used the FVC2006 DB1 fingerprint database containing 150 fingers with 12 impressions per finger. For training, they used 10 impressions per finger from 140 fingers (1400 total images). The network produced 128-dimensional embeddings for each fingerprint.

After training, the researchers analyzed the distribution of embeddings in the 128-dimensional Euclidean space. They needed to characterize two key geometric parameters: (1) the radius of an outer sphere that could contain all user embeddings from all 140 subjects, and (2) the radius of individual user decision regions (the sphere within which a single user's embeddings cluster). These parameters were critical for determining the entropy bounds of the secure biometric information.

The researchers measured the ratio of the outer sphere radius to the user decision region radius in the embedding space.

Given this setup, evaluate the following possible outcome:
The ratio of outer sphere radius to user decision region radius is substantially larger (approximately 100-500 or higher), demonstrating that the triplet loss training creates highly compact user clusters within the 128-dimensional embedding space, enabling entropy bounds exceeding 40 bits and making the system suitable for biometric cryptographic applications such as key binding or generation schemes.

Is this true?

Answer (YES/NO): NO